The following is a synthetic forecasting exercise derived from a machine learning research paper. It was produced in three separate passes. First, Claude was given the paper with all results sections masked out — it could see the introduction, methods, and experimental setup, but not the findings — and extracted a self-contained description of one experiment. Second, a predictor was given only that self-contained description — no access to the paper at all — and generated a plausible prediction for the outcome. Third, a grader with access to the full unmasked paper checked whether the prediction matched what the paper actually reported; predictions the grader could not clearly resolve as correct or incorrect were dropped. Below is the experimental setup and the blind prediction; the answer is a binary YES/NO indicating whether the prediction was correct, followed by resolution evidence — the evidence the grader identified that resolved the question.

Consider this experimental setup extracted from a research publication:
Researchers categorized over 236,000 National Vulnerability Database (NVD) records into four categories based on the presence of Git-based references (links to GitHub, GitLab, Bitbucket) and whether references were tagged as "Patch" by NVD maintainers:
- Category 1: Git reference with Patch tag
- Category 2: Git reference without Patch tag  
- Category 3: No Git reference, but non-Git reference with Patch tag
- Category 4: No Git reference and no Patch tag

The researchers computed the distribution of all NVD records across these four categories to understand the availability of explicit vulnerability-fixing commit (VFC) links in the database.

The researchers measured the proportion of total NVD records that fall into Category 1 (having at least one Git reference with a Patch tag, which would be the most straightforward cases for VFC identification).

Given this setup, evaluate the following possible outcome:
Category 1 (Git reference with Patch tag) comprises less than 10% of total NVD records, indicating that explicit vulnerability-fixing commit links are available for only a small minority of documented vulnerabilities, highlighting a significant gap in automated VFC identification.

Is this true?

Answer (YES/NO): YES